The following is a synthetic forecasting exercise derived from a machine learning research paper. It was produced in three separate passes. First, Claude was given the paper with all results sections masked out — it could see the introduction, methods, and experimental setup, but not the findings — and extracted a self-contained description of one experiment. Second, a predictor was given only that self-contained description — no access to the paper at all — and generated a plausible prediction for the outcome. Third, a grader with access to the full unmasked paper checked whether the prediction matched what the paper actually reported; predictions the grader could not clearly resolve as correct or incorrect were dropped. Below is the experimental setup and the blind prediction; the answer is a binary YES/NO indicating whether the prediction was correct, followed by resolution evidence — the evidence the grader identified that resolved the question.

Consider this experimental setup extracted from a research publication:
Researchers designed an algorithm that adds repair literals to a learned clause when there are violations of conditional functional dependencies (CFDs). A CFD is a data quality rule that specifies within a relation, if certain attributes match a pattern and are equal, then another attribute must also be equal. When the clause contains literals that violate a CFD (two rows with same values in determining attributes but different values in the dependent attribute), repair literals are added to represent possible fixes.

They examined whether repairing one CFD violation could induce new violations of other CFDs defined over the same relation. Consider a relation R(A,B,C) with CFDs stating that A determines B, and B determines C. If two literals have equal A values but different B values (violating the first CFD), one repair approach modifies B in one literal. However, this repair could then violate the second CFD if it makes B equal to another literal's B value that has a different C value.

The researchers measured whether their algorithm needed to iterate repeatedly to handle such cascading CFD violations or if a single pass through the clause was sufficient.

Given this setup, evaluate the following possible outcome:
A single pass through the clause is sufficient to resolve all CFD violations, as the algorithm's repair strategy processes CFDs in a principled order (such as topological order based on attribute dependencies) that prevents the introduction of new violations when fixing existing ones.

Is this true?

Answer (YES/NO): NO